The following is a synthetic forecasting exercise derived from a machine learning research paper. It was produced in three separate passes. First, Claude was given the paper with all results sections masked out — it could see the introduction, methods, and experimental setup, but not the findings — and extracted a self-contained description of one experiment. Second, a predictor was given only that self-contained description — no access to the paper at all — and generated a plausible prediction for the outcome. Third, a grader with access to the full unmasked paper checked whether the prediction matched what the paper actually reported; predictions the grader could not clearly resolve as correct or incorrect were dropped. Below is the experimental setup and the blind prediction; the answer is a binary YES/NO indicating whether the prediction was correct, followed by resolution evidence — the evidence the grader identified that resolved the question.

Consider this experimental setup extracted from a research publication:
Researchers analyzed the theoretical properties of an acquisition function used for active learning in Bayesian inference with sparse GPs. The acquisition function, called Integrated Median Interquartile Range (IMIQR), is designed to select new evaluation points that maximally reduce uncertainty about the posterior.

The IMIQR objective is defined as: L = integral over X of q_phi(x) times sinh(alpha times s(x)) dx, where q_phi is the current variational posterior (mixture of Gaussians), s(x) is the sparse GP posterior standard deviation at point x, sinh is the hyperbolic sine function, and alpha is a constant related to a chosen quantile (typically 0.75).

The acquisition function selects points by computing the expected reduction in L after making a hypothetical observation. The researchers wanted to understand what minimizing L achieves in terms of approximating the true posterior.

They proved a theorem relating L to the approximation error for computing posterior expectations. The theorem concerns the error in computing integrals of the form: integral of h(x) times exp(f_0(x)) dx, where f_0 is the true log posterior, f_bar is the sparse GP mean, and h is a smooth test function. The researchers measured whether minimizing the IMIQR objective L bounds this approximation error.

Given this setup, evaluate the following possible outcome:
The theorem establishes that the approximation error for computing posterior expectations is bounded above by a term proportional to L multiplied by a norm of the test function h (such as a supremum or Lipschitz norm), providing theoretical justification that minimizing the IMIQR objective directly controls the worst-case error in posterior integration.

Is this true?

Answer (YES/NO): NO